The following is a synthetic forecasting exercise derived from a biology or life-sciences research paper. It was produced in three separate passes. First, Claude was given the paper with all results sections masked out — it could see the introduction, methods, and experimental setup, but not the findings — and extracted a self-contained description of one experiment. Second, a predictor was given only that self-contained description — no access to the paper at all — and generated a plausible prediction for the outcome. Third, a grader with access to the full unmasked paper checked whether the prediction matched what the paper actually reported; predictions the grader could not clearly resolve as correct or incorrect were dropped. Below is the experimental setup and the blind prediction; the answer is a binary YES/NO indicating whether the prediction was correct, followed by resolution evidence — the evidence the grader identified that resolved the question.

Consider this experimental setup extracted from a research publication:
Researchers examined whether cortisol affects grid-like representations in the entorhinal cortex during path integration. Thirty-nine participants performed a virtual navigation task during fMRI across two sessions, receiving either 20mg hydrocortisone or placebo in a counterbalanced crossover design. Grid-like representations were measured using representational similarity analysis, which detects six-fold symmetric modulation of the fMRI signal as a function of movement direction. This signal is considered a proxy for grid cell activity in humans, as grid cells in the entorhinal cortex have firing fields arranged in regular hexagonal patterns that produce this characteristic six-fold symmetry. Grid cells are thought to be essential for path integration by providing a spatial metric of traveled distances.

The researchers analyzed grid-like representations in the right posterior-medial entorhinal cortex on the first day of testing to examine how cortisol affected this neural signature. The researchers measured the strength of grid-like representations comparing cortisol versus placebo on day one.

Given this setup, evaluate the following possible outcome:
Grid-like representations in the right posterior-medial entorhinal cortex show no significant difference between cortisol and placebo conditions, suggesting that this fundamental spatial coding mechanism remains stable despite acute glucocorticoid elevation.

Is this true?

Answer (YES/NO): NO